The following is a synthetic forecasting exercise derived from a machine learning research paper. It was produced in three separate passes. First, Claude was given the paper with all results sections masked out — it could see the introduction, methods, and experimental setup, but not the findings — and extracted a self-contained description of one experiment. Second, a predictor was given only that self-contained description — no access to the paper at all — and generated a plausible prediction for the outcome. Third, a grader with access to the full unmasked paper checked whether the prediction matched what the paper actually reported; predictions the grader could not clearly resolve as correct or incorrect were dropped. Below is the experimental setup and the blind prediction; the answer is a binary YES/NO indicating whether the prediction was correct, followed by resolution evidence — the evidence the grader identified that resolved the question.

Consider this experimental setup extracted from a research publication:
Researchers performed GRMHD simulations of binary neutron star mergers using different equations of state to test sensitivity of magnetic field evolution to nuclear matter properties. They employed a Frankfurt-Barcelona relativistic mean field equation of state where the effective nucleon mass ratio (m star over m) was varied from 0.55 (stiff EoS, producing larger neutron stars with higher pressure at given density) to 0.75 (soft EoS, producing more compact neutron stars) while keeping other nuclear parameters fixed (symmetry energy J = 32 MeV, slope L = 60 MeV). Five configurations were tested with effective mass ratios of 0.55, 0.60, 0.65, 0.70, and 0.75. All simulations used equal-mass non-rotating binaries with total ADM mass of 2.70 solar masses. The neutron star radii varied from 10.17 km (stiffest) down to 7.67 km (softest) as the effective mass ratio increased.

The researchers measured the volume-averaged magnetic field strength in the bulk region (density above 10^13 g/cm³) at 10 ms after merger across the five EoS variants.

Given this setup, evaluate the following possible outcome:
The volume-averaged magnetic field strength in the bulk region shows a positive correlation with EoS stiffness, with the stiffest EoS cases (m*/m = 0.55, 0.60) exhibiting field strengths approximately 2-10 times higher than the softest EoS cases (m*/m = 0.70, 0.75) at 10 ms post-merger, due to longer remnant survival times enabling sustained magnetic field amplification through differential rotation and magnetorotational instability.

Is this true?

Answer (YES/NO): NO